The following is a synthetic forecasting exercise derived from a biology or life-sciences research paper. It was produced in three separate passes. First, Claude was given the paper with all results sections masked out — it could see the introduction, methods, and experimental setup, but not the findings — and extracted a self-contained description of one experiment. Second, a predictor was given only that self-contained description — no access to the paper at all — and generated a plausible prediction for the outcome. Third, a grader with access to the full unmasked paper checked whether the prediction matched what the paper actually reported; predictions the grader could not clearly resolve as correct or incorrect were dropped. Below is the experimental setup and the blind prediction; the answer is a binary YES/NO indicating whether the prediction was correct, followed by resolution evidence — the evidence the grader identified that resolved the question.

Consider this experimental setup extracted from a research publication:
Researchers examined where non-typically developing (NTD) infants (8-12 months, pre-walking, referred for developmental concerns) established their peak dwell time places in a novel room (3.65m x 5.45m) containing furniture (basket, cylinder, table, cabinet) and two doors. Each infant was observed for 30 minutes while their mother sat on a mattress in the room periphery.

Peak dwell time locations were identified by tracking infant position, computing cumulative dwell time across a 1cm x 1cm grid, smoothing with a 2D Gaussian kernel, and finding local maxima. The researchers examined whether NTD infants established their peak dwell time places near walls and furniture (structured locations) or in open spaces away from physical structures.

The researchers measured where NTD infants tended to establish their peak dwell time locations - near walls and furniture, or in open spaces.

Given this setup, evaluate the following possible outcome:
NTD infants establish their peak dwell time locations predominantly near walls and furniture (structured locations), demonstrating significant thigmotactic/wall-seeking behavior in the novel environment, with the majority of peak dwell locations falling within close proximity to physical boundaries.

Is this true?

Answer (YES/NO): NO